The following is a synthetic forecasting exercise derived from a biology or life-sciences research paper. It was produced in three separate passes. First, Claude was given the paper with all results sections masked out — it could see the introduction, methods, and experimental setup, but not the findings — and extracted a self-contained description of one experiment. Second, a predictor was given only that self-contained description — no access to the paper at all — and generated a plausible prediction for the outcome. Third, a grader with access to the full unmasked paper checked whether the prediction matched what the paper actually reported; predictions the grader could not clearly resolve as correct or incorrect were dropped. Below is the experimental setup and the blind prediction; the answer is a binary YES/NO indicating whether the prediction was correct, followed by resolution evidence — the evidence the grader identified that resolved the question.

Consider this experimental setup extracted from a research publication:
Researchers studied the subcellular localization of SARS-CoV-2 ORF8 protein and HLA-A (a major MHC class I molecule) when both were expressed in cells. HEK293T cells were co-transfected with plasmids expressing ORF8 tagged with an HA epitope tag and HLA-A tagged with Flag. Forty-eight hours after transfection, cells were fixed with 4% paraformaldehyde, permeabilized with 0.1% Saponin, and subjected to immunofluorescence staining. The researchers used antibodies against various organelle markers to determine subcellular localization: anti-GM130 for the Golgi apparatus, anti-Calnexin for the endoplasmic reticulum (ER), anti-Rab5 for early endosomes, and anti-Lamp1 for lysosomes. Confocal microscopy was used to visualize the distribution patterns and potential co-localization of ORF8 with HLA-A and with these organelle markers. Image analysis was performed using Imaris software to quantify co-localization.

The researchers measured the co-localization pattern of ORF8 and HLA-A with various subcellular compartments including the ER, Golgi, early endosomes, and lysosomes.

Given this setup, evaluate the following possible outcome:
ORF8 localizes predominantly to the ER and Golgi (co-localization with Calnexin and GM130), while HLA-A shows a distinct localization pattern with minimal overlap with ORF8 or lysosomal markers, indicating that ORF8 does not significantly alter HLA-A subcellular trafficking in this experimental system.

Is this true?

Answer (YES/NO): NO